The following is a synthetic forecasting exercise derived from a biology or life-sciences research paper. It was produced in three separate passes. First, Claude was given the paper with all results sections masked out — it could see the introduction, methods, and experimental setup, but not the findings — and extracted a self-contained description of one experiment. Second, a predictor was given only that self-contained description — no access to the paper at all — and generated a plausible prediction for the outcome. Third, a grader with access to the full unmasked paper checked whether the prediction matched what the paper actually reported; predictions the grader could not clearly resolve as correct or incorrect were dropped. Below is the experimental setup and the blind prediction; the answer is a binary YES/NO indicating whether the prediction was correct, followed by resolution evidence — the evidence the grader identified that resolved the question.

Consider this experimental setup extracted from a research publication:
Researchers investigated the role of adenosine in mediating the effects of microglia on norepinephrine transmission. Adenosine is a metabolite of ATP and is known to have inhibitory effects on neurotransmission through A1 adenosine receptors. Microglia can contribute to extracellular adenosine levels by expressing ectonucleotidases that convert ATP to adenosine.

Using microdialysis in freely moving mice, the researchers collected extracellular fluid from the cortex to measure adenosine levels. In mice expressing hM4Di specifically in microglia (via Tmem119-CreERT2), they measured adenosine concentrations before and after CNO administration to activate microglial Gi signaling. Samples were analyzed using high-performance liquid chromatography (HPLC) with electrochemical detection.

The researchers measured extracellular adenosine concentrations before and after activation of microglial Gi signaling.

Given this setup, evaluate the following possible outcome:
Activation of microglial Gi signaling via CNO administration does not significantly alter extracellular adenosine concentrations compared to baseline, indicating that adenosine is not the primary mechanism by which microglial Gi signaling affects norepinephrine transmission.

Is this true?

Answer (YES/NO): NO